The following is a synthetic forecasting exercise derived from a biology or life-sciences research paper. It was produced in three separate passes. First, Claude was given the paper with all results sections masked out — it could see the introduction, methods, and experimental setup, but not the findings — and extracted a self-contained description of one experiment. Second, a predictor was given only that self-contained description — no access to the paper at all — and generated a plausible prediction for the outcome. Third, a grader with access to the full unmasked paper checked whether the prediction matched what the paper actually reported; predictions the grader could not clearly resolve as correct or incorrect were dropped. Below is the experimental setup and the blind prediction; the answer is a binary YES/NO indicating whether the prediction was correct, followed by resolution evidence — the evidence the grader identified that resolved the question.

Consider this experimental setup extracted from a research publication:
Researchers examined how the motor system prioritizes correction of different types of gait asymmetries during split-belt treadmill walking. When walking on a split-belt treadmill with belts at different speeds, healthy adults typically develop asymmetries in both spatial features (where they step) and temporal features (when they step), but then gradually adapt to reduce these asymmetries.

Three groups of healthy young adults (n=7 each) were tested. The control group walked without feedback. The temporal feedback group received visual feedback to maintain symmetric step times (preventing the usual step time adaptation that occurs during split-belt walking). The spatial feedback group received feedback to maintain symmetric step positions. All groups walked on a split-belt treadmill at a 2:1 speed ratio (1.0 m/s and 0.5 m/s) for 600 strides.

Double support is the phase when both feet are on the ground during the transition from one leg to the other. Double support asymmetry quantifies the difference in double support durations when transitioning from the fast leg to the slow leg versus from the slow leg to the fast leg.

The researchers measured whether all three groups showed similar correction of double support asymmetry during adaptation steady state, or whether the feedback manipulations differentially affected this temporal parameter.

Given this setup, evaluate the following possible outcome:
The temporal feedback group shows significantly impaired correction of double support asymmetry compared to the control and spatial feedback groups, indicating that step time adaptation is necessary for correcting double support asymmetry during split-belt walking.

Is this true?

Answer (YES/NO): NO